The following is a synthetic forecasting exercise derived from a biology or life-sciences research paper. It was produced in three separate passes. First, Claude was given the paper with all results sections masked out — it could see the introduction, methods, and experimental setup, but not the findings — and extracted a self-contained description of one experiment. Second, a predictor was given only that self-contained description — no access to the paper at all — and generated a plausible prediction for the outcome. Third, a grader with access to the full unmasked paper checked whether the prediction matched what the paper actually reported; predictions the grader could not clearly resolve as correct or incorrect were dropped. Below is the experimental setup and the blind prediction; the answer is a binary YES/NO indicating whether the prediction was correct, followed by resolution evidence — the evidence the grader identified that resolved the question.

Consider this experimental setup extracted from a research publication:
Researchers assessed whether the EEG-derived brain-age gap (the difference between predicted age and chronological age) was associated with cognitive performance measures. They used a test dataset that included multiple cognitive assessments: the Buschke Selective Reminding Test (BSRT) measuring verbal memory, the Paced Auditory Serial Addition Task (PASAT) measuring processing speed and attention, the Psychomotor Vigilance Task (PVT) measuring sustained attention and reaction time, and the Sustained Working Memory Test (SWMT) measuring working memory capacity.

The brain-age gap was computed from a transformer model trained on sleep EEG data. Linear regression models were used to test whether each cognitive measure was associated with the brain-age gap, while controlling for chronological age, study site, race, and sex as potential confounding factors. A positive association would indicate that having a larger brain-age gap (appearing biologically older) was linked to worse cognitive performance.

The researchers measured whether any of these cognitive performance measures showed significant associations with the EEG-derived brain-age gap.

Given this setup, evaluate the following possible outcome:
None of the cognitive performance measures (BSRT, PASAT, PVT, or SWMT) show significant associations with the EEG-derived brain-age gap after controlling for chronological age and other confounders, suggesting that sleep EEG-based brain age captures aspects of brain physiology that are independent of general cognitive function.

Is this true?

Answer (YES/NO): NO